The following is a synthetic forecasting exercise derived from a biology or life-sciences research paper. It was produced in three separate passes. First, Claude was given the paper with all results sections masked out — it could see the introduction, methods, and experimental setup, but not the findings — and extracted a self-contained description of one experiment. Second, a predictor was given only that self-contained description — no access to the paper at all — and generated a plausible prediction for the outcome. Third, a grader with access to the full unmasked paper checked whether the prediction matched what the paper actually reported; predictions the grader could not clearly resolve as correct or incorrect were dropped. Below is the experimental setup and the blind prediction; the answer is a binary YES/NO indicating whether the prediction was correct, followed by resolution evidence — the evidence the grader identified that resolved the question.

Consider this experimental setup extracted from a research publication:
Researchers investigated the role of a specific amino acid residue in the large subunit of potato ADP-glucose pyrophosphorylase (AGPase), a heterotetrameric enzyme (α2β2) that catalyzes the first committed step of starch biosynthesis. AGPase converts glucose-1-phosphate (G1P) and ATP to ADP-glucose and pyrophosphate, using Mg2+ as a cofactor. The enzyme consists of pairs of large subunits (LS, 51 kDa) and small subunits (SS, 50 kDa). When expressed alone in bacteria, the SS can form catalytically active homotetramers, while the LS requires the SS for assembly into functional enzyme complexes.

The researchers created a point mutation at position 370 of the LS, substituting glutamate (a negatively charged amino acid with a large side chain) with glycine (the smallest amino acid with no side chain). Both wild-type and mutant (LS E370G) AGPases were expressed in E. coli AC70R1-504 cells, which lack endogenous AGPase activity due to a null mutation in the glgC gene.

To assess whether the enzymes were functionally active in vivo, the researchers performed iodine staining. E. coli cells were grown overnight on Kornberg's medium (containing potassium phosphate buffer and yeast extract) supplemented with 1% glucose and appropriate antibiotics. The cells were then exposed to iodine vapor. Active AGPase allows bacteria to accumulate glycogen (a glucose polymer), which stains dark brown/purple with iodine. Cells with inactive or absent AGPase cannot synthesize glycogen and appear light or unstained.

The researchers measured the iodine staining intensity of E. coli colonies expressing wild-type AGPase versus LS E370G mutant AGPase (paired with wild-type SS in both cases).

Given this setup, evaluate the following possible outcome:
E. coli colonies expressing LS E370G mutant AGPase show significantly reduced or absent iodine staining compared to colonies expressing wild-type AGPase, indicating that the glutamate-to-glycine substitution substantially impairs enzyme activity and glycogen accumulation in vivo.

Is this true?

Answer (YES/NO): YES